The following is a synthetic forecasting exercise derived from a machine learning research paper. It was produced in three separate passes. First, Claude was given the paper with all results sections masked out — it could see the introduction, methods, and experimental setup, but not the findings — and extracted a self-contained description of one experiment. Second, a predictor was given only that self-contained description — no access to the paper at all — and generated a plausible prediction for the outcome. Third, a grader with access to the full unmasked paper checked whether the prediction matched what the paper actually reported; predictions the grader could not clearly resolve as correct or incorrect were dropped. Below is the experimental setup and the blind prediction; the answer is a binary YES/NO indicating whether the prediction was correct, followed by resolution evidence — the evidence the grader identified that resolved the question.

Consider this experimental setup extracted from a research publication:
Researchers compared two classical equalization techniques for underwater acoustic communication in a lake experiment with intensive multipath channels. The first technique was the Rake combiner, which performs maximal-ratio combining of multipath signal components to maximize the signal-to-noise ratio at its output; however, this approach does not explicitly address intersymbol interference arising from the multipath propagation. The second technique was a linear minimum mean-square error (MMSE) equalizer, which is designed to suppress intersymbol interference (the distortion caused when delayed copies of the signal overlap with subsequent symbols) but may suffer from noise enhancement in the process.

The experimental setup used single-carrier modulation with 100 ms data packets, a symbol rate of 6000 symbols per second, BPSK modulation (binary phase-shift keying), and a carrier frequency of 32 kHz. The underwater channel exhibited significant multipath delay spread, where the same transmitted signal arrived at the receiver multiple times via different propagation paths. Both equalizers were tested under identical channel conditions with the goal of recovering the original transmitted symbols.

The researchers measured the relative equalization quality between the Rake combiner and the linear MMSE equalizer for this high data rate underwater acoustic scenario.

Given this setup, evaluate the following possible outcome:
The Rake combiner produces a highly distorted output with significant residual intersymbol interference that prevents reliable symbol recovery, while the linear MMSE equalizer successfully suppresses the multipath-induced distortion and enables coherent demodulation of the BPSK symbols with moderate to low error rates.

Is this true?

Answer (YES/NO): NO